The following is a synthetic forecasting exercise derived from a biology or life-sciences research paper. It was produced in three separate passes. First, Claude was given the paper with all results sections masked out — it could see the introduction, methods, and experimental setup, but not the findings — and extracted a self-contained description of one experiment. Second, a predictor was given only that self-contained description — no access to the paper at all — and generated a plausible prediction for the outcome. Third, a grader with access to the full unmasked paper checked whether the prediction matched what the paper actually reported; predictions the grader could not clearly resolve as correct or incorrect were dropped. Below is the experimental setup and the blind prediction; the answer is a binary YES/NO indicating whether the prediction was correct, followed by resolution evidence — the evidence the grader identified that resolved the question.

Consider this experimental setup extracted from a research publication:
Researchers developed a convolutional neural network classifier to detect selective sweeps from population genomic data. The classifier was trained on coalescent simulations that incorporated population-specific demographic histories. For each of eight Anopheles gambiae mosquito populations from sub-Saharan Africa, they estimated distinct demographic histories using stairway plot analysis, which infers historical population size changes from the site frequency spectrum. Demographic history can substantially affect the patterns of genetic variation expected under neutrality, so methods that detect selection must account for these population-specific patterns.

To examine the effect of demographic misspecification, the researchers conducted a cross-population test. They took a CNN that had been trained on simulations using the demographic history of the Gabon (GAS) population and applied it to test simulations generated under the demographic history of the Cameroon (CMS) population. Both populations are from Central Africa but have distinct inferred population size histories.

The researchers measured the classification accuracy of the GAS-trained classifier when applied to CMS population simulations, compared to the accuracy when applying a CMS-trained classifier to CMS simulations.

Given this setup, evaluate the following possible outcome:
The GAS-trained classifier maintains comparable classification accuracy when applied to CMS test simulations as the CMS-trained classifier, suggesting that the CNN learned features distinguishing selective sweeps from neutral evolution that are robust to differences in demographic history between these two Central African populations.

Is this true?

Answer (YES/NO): YES